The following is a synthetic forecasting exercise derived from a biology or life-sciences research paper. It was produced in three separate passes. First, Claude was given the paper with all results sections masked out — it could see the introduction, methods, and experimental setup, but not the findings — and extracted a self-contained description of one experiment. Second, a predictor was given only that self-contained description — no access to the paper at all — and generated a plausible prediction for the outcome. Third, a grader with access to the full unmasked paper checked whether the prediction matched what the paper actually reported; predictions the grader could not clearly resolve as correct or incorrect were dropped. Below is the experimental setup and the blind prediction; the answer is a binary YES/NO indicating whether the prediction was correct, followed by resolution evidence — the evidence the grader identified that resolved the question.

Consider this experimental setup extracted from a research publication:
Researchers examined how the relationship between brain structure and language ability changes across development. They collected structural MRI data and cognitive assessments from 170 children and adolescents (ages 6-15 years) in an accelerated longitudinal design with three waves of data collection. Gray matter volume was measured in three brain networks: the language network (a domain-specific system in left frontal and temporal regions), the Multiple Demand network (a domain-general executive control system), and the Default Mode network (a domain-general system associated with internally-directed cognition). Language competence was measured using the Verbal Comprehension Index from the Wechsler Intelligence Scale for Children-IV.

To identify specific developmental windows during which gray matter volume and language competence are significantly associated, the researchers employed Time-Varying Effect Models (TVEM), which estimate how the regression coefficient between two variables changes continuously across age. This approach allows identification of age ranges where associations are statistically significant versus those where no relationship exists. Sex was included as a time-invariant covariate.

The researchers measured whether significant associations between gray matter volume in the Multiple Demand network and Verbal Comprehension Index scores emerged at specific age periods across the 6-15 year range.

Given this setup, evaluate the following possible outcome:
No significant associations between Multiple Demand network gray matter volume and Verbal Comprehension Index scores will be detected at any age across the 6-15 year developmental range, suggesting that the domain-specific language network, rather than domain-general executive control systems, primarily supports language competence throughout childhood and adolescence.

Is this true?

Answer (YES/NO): NO